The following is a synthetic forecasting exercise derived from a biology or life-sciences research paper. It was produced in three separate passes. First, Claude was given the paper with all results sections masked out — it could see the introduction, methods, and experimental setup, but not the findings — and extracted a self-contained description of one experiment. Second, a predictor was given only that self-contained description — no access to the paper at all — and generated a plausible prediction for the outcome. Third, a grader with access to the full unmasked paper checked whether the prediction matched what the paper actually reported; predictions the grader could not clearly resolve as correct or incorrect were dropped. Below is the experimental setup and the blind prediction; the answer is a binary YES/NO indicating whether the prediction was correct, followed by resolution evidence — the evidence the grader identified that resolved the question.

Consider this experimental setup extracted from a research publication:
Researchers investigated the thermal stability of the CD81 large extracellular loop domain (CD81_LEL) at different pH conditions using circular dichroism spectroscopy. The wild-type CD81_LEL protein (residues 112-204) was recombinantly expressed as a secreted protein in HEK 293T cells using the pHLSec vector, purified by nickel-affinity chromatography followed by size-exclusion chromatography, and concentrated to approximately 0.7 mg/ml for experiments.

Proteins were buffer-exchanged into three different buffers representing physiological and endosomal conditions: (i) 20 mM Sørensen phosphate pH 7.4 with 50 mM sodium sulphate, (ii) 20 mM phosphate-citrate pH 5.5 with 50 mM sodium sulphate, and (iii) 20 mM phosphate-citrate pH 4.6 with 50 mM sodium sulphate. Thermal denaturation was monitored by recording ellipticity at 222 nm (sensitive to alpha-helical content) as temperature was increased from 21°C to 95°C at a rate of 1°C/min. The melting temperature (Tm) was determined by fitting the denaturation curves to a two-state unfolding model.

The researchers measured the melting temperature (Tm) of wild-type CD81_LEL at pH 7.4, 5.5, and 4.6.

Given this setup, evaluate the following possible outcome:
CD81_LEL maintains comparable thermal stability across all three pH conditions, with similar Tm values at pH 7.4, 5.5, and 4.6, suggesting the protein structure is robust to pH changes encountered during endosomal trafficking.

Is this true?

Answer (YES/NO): NO